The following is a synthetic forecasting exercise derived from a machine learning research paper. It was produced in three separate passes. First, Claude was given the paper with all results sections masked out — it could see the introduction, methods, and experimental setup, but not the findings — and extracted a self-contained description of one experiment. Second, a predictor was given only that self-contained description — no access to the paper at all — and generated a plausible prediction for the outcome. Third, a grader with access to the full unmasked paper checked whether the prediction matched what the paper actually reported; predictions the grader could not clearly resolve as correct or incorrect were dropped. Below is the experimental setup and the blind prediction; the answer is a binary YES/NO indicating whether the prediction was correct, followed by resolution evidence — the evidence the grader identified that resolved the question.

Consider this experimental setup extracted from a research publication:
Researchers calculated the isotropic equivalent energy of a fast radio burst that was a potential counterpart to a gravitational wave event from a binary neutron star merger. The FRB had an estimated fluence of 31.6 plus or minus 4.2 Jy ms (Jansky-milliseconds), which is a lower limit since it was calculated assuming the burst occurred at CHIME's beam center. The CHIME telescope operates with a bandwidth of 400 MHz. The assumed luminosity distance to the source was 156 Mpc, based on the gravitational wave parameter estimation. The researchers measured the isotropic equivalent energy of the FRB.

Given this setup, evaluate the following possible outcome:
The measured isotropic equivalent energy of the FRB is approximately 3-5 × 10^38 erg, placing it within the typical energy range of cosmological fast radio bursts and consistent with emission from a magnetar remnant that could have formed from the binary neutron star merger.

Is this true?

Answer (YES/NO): YES